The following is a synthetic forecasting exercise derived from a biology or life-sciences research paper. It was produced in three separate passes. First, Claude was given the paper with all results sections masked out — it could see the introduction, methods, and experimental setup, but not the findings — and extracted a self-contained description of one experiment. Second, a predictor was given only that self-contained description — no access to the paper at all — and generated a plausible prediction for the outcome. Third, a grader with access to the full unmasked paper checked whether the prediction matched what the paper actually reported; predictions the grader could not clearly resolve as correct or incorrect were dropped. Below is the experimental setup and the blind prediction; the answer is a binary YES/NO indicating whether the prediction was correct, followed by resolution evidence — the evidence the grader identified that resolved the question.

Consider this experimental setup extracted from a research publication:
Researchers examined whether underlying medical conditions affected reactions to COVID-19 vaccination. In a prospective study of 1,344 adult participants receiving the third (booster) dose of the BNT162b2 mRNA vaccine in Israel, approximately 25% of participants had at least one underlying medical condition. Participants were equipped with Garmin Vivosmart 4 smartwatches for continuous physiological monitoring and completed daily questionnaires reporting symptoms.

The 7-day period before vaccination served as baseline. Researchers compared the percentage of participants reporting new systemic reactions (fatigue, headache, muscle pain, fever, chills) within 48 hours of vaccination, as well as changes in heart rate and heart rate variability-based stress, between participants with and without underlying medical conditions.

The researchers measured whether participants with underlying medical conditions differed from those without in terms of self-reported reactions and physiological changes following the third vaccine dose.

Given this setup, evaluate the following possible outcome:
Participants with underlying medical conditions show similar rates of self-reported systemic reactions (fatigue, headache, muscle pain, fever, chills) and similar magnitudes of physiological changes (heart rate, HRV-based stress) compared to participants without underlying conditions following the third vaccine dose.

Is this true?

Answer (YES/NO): NO